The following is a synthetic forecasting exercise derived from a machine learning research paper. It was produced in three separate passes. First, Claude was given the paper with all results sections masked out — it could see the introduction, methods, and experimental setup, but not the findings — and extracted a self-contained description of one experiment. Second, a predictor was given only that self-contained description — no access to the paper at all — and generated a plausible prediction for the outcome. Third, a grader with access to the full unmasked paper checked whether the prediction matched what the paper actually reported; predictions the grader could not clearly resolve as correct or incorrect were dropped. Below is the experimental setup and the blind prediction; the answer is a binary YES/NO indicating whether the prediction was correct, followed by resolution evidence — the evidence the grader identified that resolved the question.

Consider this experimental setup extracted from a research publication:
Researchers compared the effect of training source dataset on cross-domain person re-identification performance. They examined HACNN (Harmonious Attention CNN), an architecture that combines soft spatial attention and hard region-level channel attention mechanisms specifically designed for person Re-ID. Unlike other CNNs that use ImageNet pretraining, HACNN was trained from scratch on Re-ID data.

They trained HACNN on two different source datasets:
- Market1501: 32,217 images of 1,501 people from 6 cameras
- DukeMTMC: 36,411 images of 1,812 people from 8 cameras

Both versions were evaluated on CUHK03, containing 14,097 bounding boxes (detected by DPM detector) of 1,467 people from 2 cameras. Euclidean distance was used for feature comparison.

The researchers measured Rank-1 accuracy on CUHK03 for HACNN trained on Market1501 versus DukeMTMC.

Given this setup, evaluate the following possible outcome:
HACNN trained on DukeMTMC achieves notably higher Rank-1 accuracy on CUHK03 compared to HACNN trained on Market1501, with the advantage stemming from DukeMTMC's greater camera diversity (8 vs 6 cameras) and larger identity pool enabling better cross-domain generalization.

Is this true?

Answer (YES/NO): NO